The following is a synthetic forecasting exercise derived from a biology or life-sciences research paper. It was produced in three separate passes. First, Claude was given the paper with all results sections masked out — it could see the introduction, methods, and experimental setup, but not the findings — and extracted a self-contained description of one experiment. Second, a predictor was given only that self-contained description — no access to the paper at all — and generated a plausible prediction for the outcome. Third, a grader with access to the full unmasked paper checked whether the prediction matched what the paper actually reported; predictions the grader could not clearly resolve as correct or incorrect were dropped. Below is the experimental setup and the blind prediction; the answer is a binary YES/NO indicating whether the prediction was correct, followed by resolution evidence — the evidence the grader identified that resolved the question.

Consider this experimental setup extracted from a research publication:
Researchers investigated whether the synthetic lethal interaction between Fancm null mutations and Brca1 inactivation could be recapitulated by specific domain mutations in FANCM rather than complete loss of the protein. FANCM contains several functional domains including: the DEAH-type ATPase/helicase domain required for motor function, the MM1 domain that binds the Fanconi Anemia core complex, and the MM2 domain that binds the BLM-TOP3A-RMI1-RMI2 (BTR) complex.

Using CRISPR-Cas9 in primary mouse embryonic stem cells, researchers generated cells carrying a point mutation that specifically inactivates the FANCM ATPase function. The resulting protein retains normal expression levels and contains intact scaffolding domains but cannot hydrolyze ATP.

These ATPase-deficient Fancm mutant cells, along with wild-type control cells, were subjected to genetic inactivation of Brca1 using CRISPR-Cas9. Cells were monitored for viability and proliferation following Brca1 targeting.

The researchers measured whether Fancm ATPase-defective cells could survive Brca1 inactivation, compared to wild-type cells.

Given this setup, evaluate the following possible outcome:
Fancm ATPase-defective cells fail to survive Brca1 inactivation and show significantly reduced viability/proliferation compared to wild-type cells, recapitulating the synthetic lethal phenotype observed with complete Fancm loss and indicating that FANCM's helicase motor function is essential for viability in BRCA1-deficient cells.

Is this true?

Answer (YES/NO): YES